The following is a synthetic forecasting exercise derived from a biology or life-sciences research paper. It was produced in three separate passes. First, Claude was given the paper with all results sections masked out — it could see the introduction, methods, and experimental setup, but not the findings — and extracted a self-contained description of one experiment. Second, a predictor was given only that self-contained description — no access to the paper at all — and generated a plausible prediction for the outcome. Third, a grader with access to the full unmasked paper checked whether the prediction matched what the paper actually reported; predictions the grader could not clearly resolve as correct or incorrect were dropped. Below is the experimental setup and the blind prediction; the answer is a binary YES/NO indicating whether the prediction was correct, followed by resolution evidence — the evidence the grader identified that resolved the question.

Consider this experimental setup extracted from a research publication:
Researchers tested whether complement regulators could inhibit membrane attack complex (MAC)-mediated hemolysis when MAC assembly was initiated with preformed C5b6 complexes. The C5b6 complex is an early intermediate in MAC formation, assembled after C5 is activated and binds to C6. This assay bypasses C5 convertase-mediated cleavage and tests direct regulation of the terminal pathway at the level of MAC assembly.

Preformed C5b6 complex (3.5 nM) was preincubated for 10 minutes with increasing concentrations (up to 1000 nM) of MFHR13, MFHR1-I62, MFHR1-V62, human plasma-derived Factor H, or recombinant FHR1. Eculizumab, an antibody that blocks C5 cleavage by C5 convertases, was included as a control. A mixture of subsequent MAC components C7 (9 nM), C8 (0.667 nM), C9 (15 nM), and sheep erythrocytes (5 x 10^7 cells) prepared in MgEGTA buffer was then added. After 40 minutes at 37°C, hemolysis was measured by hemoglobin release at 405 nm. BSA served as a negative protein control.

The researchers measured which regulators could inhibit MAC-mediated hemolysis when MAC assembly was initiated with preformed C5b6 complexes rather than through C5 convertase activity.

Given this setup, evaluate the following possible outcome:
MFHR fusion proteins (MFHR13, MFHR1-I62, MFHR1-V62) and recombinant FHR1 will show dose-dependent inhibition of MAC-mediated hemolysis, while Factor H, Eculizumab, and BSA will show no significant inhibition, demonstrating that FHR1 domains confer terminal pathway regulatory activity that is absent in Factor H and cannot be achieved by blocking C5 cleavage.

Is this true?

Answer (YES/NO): NO